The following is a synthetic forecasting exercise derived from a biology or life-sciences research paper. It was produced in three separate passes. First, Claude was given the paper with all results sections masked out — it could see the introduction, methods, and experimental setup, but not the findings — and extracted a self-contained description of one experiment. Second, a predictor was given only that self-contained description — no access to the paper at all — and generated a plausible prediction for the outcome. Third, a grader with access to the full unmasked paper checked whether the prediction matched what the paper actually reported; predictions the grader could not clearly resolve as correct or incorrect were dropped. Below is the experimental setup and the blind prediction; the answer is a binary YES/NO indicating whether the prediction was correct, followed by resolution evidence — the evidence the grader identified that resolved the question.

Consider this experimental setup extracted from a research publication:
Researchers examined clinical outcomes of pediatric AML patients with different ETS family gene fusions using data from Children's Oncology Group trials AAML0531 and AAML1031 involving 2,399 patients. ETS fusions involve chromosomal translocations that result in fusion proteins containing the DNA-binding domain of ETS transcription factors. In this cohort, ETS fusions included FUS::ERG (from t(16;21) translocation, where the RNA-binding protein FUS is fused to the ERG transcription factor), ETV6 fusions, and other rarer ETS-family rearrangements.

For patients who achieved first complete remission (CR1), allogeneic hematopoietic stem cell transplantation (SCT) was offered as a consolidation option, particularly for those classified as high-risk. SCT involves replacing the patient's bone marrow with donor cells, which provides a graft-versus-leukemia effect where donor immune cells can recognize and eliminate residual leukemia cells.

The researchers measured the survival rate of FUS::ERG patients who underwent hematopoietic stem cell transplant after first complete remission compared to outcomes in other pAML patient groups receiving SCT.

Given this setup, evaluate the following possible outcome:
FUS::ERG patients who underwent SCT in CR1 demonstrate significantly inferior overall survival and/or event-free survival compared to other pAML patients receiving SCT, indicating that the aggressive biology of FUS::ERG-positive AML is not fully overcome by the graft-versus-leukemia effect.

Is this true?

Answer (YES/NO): YES